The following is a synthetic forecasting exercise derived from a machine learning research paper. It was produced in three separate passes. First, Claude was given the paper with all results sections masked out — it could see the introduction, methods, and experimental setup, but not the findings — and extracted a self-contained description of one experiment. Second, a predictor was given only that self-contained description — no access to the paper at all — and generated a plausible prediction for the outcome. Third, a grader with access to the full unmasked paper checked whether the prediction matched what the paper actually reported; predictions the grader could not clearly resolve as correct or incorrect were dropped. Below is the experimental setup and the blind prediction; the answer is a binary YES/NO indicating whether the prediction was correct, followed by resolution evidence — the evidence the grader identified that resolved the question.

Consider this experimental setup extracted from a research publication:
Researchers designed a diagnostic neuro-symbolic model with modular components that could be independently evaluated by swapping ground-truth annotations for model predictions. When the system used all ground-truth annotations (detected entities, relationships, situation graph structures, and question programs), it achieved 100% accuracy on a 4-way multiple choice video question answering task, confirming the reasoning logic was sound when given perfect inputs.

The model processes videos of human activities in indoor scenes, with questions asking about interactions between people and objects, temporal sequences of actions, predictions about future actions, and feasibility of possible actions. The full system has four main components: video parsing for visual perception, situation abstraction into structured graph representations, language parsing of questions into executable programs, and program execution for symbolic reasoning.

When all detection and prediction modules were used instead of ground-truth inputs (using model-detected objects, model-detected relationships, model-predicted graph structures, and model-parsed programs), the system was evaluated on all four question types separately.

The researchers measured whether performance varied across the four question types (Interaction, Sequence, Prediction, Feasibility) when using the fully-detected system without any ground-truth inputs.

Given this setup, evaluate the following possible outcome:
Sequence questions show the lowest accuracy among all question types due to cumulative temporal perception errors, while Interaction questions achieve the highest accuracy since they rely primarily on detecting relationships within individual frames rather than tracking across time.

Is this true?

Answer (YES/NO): NO